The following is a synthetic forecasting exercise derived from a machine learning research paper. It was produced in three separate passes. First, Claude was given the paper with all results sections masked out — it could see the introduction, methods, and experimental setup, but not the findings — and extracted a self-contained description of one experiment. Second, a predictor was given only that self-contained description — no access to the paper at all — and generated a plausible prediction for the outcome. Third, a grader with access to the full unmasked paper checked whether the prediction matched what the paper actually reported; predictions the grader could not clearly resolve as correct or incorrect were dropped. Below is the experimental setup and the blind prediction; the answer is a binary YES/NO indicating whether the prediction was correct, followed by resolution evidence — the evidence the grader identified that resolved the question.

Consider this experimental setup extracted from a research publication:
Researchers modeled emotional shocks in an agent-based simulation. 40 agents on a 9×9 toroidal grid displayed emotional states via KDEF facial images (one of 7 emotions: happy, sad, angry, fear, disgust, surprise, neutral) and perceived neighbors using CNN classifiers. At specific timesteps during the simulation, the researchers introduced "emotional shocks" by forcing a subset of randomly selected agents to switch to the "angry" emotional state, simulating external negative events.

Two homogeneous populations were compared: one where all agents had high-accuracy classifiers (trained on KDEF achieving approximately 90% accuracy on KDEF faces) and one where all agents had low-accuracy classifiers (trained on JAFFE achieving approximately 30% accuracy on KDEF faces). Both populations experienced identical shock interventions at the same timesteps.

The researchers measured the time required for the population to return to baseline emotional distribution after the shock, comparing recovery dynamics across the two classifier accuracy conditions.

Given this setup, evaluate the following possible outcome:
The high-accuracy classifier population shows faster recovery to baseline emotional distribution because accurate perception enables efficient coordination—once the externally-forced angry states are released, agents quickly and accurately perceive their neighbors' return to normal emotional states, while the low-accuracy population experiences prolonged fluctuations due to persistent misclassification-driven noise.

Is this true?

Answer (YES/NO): NO